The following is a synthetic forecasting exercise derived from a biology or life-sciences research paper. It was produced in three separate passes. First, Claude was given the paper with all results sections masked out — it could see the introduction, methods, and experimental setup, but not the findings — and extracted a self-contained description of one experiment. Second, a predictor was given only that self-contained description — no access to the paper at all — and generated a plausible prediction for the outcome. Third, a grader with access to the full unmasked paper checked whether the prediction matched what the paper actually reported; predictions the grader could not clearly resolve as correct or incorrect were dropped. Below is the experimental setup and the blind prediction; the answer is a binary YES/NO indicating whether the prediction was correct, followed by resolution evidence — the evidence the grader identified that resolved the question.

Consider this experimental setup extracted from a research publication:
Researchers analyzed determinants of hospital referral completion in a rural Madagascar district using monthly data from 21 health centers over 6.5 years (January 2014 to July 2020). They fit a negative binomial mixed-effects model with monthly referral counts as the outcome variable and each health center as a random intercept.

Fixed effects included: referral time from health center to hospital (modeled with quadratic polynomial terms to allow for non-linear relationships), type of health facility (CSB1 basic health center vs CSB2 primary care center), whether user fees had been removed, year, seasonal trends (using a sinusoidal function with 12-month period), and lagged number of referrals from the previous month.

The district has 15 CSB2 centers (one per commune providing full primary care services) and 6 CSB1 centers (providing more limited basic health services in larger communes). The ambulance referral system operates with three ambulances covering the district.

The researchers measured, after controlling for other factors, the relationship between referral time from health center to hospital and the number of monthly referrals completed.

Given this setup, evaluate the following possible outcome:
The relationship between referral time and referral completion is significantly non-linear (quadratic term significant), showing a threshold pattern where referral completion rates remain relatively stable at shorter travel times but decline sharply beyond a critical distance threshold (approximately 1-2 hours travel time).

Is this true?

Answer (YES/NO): NO